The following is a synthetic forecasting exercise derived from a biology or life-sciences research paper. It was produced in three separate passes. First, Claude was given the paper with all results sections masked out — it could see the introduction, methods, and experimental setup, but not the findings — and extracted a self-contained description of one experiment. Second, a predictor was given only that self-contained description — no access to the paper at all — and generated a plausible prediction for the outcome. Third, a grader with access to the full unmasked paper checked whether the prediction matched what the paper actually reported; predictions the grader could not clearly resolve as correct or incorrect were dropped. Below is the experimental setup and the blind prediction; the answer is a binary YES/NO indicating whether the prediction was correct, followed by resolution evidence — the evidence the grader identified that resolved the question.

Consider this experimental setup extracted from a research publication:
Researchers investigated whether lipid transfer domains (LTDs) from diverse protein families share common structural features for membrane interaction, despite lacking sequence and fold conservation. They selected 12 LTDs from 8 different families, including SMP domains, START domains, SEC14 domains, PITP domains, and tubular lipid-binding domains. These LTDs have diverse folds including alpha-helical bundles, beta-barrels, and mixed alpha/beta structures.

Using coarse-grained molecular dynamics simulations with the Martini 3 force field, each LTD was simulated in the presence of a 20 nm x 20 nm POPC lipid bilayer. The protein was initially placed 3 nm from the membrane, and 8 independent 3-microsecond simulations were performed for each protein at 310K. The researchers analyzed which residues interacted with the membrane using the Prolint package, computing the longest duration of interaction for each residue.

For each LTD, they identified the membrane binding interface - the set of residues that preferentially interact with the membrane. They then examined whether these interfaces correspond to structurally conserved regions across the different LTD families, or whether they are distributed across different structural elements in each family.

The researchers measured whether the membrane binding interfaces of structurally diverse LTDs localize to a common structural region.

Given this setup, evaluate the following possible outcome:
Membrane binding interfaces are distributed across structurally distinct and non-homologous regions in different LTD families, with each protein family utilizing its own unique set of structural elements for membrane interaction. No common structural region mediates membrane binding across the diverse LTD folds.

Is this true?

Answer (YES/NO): YES